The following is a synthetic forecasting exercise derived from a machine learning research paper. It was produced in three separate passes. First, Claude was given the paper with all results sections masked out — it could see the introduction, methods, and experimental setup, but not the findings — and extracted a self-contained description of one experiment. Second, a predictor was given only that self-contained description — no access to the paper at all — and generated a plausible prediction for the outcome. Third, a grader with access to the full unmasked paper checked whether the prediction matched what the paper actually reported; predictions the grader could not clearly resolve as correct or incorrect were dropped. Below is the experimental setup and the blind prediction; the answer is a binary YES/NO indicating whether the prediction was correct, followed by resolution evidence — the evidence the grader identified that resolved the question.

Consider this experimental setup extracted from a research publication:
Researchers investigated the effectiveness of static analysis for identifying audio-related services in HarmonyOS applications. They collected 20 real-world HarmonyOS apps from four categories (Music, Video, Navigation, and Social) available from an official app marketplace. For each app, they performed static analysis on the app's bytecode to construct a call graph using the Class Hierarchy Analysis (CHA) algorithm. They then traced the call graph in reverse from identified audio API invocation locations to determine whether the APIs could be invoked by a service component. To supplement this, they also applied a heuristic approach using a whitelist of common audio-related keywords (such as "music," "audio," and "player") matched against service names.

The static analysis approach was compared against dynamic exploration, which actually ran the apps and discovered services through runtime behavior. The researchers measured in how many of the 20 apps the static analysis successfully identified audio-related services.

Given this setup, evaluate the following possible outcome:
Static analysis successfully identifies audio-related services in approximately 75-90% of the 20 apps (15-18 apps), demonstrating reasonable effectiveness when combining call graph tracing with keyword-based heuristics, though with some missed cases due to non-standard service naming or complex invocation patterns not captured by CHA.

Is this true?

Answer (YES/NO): NO